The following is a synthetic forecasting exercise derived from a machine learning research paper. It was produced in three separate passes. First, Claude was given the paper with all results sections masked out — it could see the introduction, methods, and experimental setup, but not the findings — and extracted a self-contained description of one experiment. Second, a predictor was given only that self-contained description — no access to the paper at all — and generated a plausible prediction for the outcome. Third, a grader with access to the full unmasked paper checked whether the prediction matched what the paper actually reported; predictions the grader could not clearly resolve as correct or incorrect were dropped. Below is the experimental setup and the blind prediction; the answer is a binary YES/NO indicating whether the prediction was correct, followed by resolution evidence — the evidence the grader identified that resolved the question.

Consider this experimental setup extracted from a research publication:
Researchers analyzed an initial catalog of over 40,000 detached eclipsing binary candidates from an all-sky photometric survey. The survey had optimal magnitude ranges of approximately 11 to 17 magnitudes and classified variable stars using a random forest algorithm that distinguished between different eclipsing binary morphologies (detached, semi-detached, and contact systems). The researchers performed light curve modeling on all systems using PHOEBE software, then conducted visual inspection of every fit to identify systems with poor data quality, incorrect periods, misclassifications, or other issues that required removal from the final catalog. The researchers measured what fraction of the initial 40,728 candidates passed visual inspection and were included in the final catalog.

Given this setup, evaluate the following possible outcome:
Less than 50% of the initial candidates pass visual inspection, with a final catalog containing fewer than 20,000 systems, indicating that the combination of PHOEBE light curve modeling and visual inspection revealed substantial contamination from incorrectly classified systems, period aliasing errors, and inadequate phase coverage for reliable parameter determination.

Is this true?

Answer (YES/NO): NO